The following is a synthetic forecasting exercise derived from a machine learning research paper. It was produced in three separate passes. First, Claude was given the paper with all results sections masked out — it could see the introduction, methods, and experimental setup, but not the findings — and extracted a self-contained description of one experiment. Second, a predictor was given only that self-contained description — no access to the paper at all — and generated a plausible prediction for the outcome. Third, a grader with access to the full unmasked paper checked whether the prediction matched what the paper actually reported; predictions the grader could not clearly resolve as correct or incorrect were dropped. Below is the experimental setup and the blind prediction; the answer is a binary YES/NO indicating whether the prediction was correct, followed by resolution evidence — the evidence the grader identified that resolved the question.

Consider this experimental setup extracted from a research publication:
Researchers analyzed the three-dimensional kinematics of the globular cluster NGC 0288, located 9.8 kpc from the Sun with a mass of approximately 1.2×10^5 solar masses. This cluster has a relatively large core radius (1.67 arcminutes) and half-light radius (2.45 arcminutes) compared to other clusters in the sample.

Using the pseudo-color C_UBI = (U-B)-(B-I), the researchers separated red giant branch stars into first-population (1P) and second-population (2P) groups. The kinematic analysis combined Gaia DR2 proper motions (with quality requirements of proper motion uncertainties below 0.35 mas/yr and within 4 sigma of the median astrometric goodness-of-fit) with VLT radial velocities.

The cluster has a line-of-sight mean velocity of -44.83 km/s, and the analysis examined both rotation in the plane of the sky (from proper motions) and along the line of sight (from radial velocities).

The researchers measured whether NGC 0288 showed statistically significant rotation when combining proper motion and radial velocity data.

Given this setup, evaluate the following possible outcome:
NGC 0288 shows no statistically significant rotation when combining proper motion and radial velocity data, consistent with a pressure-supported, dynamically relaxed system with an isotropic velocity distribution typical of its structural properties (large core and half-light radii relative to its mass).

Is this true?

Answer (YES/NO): YES